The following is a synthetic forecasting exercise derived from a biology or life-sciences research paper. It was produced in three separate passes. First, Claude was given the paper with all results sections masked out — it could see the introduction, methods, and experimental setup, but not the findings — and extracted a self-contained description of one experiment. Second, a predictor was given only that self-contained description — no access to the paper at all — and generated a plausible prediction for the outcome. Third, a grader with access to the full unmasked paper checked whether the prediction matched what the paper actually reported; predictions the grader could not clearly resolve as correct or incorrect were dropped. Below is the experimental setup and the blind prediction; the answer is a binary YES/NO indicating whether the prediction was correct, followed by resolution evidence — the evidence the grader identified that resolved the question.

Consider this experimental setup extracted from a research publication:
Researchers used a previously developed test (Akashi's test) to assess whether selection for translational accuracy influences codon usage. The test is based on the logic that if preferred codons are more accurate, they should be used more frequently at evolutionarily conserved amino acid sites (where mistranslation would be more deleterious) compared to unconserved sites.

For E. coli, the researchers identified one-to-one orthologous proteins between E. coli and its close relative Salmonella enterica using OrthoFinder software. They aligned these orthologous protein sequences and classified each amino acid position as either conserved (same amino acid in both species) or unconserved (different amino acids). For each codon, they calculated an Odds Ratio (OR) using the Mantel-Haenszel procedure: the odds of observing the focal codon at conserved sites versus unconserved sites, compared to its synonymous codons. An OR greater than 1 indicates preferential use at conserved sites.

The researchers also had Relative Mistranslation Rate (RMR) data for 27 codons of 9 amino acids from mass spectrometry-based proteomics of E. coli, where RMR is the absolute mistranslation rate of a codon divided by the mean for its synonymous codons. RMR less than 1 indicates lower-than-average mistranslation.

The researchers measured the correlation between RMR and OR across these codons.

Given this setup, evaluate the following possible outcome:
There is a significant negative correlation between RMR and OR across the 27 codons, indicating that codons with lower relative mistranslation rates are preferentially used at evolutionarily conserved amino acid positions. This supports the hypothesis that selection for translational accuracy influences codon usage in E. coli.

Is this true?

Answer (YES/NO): YES